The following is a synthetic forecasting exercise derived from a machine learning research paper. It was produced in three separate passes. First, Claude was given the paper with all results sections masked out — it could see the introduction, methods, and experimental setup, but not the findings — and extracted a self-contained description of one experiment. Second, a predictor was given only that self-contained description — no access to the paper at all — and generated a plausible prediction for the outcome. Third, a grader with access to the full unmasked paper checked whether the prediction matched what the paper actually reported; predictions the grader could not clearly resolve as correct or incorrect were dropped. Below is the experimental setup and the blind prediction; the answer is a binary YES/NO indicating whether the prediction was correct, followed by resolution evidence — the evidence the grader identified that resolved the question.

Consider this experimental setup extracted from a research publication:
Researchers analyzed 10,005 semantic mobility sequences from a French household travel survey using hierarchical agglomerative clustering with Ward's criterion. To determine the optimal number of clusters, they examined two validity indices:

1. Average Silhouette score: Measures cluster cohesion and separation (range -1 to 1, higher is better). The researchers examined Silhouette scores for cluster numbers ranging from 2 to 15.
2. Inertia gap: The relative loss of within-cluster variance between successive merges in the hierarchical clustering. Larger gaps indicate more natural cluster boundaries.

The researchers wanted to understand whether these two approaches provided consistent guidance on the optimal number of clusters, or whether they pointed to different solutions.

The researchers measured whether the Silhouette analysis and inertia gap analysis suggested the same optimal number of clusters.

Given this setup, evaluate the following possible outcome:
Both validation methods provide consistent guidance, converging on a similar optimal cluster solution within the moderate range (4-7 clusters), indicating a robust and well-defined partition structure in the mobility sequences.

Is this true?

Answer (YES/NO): NO